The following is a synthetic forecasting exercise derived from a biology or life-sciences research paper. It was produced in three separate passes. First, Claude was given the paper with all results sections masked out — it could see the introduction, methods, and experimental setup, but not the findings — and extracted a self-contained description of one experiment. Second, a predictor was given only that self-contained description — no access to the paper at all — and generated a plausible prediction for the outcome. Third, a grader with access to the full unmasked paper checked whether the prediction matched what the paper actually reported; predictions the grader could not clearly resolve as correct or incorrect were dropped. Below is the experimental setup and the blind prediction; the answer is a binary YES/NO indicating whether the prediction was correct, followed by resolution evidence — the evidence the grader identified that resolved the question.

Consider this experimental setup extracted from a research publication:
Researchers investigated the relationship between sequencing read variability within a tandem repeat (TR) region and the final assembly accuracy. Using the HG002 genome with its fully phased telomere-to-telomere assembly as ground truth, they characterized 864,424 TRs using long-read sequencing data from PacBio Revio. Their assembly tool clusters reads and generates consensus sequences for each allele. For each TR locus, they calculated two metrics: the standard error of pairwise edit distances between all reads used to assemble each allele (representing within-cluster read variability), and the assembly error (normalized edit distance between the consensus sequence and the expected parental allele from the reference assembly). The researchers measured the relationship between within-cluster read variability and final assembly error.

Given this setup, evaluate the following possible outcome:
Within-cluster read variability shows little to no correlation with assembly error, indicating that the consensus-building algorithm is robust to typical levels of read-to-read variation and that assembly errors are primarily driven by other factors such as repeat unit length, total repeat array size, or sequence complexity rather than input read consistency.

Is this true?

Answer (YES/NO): NO